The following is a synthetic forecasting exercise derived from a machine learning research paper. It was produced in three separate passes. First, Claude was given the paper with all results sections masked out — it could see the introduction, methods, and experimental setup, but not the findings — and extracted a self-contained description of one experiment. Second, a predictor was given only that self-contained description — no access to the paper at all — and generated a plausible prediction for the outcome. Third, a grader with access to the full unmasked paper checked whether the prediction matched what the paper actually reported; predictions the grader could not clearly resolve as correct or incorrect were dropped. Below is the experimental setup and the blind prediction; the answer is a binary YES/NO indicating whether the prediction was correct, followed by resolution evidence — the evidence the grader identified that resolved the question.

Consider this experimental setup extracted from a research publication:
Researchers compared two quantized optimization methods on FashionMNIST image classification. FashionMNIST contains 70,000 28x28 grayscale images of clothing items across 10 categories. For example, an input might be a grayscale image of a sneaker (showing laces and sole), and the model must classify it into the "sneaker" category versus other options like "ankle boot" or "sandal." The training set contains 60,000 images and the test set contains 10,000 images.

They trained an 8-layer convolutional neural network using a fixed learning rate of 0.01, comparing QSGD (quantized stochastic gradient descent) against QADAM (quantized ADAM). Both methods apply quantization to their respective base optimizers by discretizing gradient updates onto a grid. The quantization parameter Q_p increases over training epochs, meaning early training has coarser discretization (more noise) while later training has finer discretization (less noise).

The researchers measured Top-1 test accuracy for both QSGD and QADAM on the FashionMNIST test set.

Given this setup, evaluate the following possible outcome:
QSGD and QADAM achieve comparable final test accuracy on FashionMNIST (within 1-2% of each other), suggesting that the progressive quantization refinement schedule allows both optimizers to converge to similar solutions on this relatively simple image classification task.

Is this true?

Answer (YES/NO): NO